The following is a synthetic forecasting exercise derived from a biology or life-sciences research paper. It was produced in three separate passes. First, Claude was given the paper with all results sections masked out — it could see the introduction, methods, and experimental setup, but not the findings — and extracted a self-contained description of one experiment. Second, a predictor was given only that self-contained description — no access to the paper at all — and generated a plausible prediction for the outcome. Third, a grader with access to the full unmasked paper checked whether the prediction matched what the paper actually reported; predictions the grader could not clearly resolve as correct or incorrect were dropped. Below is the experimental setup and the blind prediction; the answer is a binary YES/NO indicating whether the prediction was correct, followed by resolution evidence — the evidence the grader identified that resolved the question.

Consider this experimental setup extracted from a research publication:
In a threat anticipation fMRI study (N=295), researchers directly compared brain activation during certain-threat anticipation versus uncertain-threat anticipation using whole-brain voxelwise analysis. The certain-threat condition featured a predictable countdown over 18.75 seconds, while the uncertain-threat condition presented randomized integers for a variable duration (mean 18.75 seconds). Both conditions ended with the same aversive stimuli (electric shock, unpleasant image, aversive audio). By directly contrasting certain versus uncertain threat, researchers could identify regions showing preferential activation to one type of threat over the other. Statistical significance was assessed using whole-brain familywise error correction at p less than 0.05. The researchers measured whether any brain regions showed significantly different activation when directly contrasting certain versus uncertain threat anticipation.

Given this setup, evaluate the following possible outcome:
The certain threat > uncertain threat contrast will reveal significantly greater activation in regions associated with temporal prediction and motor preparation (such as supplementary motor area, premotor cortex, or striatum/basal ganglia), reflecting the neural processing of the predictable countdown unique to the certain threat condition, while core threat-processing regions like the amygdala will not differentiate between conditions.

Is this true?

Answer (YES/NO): NO